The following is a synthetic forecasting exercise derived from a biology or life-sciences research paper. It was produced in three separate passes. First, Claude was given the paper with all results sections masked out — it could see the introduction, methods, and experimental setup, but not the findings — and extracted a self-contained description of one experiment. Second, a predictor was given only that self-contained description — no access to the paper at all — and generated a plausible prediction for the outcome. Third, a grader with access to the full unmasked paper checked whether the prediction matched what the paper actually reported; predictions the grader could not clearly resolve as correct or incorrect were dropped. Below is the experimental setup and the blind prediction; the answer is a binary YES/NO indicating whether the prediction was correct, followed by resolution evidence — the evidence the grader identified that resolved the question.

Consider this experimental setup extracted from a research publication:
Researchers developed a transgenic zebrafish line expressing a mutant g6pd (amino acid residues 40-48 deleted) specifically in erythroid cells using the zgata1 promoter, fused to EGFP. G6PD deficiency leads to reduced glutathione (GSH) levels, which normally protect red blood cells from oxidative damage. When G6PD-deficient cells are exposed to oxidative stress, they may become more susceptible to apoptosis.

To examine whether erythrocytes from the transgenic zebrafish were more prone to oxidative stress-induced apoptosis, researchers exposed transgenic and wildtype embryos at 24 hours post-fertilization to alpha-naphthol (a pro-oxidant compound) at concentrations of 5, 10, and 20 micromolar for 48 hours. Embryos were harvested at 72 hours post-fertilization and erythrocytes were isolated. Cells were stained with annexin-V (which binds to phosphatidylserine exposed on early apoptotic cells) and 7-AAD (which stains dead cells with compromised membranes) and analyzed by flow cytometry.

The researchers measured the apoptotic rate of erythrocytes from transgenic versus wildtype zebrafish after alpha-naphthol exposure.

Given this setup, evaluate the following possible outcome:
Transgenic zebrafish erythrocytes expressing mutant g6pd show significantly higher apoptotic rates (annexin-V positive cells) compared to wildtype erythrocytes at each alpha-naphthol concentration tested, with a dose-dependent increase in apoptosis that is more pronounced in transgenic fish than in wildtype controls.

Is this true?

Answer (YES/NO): NO